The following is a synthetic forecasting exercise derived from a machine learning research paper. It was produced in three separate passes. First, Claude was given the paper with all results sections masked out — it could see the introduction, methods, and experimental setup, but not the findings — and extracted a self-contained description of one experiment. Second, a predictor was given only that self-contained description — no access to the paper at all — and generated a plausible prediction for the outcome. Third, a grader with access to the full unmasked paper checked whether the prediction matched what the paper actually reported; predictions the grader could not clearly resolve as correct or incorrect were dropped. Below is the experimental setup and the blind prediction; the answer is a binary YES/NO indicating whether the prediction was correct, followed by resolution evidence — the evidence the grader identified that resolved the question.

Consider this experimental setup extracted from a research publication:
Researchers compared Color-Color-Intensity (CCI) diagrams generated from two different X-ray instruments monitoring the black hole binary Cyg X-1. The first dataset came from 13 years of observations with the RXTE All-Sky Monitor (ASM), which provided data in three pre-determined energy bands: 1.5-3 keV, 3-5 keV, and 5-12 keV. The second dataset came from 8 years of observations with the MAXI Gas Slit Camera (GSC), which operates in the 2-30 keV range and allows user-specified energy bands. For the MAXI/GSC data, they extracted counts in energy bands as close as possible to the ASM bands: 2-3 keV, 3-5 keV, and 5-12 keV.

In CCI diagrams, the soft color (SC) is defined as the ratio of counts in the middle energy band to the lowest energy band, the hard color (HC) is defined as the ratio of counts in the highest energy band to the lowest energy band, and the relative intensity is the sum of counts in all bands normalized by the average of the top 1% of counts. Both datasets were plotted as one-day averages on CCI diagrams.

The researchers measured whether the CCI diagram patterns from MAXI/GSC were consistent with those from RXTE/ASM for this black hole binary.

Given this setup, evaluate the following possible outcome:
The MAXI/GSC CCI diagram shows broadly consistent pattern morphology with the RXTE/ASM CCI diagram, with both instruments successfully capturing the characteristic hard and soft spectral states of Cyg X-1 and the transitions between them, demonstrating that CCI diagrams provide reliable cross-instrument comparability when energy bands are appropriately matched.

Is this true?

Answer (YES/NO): YES